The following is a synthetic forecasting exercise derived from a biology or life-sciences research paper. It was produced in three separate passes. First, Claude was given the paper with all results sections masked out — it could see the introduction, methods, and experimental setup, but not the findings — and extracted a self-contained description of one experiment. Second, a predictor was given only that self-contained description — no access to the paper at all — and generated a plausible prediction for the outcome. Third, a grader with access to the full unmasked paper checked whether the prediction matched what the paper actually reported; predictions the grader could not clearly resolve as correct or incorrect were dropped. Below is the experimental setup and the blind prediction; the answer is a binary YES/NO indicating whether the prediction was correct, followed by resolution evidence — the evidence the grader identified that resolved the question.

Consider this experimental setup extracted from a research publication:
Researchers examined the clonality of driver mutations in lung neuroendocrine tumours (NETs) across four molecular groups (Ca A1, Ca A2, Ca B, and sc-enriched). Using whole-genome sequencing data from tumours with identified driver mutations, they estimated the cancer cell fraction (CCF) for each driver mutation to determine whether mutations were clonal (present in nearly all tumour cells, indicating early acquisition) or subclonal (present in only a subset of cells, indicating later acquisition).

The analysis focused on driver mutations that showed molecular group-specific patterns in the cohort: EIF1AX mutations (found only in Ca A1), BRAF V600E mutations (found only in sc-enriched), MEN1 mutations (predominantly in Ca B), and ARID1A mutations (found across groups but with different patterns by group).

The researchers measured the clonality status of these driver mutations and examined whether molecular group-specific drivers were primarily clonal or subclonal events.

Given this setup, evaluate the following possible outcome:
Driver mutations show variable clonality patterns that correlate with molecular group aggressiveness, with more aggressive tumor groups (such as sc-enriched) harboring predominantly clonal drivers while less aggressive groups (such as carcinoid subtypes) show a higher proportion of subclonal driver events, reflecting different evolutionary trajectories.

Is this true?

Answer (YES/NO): NO